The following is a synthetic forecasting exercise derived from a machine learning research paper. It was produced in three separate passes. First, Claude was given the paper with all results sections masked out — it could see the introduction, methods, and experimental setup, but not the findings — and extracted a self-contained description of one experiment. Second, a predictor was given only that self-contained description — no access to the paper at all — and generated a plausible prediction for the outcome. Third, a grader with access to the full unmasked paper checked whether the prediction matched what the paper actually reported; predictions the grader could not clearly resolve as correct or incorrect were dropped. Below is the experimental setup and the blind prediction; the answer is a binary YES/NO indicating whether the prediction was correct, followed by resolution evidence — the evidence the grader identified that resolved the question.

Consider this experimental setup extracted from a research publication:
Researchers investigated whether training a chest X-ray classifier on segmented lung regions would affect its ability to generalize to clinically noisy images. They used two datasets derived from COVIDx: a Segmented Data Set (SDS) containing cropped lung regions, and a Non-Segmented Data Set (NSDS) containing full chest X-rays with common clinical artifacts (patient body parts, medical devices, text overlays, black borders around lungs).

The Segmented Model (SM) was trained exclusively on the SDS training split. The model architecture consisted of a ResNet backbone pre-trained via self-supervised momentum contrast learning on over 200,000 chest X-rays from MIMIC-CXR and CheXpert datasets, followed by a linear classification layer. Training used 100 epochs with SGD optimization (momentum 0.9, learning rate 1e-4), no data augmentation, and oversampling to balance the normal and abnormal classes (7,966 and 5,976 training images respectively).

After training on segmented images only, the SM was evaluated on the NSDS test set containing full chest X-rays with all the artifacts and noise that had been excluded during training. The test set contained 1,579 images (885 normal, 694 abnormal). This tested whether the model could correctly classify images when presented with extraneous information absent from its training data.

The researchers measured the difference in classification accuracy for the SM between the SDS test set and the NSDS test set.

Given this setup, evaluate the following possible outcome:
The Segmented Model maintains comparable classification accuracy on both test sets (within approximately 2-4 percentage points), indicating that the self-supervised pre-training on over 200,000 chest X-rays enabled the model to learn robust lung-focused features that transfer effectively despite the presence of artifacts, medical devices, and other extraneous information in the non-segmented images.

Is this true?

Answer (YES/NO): YES